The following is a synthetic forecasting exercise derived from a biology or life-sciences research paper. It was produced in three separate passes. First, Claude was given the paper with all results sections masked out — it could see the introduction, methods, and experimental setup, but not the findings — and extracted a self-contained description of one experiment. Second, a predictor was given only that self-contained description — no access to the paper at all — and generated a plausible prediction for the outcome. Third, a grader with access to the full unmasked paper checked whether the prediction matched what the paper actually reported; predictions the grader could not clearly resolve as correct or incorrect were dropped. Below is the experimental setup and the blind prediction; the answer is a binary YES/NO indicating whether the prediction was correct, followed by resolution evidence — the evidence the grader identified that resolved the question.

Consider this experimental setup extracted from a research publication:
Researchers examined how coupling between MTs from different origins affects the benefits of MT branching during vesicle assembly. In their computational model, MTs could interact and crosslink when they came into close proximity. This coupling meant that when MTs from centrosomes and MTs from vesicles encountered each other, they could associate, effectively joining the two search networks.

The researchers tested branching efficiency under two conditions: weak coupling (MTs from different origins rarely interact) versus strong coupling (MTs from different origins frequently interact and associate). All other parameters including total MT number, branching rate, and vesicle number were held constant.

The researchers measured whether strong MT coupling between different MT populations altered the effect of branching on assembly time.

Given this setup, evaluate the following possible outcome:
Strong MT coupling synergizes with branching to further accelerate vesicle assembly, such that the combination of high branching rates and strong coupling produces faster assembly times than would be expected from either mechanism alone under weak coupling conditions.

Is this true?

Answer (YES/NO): NO